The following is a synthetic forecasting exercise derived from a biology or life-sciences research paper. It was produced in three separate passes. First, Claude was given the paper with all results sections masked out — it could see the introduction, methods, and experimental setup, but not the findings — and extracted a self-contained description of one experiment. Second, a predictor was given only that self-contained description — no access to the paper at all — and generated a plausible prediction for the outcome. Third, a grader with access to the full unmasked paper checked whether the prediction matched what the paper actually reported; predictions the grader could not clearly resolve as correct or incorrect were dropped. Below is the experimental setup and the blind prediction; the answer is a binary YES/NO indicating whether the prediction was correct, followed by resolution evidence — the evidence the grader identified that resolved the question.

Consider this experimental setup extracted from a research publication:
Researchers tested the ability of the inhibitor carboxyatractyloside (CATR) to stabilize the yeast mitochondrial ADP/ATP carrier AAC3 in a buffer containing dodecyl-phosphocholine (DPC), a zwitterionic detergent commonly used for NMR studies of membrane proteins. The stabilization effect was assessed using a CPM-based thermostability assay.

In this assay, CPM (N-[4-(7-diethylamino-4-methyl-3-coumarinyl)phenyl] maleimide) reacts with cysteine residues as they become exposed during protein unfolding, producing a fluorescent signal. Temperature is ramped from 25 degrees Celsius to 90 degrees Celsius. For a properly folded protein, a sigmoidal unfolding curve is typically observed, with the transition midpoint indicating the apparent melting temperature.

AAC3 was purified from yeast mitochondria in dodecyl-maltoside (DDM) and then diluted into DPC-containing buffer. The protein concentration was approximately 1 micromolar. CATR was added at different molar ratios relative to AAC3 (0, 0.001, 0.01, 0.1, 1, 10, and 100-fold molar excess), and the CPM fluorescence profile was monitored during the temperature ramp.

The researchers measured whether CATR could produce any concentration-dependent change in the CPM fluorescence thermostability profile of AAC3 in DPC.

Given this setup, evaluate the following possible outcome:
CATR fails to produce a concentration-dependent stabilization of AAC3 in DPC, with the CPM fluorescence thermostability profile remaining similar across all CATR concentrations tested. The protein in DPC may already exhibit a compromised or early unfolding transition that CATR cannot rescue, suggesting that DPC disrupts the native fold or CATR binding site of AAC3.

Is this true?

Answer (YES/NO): YES